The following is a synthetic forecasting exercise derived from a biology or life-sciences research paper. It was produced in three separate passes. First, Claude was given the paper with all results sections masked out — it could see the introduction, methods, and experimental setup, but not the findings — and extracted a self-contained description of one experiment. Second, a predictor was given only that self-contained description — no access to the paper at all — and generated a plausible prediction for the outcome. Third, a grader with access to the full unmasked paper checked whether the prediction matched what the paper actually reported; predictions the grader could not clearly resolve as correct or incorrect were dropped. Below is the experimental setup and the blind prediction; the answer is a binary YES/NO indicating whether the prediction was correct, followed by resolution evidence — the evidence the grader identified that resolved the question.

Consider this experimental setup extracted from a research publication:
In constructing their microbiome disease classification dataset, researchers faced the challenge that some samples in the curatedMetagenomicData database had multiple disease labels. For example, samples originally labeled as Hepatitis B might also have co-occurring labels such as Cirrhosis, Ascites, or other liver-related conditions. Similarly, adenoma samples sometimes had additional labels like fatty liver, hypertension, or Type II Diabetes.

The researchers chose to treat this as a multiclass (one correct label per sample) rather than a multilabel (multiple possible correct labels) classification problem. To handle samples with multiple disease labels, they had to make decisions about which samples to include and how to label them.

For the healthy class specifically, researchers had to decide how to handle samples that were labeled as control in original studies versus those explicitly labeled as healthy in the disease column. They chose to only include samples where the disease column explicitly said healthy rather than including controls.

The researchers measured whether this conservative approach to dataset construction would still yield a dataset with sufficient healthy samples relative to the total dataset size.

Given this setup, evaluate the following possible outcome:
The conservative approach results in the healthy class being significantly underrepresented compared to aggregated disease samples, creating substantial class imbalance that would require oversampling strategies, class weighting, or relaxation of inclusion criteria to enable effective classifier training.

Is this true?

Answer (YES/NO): NO